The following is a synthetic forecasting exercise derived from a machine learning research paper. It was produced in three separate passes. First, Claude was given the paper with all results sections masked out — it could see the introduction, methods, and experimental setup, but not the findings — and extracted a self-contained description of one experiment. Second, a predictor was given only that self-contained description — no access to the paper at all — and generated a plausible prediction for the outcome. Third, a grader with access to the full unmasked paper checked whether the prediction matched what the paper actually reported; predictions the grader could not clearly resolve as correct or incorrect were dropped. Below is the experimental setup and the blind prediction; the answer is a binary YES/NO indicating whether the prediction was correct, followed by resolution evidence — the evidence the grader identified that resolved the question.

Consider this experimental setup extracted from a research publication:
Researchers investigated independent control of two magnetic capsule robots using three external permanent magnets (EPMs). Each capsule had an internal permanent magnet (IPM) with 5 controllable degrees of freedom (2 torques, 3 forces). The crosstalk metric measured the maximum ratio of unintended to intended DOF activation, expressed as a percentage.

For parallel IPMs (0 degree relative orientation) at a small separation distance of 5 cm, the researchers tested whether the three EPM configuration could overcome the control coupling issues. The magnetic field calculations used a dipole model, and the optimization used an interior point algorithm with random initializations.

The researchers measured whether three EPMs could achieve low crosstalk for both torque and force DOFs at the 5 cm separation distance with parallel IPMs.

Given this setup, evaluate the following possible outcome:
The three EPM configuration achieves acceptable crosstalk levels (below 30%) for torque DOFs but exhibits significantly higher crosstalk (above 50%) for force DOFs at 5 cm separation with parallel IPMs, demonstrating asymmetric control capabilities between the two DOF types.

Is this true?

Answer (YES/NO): NO